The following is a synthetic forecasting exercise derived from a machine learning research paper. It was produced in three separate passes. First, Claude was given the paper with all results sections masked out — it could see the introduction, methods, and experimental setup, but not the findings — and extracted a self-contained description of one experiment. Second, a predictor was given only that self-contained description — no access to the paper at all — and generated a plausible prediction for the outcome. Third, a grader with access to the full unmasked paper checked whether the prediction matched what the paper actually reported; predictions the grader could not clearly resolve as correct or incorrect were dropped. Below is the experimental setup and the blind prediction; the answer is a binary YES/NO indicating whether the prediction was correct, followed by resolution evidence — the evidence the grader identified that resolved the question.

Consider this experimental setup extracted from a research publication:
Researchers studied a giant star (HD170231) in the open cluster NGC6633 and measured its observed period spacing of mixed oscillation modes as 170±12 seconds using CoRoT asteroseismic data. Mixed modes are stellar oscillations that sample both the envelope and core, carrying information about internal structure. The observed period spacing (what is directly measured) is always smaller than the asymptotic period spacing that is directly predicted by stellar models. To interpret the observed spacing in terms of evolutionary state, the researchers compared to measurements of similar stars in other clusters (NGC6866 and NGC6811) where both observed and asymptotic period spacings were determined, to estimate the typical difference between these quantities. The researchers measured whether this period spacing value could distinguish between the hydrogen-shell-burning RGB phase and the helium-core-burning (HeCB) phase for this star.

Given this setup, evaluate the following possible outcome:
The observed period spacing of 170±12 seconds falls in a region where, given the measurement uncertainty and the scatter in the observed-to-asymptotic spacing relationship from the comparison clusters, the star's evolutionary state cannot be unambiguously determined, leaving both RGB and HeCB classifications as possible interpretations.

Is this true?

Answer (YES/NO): YES